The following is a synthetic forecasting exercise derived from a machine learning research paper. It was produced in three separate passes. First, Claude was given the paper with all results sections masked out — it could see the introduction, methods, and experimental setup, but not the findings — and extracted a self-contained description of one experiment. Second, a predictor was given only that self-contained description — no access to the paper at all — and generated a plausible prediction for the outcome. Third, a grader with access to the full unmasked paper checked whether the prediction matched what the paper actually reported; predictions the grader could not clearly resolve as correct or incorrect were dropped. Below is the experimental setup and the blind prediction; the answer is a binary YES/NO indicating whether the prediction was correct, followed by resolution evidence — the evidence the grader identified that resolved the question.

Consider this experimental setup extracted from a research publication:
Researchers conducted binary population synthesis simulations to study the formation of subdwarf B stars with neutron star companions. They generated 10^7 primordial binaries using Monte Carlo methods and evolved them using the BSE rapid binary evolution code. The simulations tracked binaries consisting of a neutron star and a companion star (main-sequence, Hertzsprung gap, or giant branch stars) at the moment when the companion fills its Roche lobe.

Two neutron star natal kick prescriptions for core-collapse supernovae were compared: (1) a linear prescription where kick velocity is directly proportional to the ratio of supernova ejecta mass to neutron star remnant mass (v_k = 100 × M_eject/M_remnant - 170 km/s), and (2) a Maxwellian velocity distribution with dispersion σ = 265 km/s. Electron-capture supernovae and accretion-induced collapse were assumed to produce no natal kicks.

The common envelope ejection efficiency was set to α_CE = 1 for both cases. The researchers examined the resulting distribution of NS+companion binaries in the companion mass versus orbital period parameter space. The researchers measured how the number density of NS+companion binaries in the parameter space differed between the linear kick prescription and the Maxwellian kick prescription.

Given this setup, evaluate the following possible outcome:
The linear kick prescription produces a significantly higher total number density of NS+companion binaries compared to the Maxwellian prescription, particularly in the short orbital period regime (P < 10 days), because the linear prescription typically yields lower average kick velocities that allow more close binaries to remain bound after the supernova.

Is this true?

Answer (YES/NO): NO